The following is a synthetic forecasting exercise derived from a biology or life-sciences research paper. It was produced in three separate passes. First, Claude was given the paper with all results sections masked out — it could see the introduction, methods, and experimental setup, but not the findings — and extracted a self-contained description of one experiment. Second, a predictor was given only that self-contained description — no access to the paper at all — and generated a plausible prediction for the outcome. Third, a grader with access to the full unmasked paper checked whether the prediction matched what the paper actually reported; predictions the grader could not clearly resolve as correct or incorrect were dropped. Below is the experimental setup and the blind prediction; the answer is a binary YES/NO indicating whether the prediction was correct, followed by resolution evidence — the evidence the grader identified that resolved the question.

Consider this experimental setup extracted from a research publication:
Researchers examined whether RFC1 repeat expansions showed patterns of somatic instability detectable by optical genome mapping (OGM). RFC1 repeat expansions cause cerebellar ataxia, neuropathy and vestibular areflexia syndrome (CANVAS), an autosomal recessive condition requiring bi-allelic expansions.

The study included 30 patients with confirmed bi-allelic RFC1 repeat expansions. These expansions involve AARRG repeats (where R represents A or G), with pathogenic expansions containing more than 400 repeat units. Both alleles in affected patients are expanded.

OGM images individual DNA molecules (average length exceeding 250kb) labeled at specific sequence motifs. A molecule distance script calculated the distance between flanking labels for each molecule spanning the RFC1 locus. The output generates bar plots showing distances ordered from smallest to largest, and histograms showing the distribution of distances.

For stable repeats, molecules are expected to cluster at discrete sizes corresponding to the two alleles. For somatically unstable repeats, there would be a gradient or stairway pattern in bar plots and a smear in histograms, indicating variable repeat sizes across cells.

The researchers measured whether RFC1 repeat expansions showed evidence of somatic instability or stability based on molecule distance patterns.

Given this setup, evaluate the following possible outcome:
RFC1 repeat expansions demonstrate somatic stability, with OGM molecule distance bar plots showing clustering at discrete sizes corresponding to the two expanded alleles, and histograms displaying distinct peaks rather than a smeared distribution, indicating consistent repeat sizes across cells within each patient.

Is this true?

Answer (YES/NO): NO